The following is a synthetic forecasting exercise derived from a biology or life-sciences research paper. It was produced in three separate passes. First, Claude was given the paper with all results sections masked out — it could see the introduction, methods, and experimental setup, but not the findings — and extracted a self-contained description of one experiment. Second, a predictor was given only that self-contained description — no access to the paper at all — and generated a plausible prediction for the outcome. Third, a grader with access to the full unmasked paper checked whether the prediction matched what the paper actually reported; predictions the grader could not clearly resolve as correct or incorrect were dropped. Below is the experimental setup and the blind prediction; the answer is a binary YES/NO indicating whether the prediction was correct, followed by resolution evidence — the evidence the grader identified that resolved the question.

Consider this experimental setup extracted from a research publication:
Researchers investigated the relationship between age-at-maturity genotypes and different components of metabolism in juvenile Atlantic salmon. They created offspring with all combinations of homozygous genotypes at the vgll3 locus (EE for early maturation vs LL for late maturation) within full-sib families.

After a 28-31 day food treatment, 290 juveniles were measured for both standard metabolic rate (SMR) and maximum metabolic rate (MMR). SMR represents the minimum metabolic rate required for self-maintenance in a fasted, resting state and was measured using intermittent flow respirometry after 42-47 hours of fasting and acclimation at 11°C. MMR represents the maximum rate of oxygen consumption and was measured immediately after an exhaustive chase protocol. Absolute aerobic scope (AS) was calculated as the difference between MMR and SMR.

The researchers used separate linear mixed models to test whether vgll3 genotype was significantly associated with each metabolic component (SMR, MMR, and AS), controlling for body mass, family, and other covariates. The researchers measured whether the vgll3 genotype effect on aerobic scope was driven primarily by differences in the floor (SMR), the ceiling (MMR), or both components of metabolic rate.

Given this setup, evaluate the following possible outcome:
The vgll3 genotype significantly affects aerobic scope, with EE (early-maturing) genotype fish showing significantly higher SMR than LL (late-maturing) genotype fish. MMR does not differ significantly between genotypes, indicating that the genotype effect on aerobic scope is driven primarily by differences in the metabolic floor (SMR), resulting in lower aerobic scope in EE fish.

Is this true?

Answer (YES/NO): NO